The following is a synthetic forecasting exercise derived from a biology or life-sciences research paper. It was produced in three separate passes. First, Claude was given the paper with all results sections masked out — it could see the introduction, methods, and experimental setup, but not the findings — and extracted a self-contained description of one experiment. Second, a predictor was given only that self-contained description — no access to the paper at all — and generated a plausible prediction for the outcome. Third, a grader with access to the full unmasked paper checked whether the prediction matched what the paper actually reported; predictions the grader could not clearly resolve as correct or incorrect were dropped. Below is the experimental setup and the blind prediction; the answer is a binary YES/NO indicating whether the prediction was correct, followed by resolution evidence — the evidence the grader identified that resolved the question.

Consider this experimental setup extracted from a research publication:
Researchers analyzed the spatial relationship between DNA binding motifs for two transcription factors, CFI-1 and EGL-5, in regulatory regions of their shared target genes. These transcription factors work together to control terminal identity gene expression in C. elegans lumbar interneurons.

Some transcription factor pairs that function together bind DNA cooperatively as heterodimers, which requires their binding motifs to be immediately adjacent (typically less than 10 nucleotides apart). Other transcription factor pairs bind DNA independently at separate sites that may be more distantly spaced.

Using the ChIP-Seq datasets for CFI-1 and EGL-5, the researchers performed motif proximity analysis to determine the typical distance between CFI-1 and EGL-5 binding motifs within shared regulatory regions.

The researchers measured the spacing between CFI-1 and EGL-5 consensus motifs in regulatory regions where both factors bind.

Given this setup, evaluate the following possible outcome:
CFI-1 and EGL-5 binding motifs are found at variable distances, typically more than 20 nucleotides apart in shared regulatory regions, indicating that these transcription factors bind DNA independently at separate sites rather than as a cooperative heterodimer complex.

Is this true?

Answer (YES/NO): YES